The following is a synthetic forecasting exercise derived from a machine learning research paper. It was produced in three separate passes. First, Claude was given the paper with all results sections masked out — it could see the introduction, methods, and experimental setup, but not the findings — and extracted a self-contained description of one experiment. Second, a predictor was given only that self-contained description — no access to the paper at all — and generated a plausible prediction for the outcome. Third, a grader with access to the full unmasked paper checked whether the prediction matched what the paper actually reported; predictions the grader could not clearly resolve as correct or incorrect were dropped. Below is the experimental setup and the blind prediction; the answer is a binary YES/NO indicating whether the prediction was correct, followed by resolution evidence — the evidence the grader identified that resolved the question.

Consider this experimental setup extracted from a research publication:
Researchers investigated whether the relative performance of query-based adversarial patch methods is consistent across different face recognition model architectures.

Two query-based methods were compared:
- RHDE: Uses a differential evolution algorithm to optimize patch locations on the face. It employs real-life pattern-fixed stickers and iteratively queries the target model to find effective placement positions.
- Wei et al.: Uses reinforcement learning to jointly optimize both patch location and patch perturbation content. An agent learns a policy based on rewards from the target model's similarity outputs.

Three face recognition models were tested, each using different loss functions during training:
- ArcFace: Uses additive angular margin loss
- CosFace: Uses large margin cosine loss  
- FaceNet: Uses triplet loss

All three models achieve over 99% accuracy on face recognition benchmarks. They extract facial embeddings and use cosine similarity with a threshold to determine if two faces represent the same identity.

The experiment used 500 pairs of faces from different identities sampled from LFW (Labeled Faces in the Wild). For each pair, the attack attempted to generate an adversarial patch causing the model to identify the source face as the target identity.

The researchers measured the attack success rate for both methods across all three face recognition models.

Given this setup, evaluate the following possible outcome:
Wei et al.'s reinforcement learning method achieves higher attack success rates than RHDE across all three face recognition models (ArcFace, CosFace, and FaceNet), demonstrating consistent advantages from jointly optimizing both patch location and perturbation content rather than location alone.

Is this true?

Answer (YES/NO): NO